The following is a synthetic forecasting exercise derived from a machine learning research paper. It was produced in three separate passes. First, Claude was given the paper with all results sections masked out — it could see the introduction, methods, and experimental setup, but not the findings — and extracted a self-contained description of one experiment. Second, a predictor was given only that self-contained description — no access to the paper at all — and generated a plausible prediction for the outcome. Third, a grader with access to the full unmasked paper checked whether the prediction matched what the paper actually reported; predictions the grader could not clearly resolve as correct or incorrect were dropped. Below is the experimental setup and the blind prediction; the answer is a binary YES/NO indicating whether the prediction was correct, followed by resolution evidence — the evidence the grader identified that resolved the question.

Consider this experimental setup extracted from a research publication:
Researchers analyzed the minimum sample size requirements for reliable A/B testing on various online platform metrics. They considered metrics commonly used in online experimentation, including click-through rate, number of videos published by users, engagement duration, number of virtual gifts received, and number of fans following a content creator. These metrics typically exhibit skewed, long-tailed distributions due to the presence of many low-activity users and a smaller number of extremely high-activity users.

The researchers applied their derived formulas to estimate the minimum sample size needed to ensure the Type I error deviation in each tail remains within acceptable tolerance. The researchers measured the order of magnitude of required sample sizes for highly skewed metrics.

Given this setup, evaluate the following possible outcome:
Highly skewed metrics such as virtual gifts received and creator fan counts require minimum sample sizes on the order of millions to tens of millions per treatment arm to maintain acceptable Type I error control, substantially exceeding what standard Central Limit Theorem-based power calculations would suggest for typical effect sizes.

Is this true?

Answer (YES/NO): NO